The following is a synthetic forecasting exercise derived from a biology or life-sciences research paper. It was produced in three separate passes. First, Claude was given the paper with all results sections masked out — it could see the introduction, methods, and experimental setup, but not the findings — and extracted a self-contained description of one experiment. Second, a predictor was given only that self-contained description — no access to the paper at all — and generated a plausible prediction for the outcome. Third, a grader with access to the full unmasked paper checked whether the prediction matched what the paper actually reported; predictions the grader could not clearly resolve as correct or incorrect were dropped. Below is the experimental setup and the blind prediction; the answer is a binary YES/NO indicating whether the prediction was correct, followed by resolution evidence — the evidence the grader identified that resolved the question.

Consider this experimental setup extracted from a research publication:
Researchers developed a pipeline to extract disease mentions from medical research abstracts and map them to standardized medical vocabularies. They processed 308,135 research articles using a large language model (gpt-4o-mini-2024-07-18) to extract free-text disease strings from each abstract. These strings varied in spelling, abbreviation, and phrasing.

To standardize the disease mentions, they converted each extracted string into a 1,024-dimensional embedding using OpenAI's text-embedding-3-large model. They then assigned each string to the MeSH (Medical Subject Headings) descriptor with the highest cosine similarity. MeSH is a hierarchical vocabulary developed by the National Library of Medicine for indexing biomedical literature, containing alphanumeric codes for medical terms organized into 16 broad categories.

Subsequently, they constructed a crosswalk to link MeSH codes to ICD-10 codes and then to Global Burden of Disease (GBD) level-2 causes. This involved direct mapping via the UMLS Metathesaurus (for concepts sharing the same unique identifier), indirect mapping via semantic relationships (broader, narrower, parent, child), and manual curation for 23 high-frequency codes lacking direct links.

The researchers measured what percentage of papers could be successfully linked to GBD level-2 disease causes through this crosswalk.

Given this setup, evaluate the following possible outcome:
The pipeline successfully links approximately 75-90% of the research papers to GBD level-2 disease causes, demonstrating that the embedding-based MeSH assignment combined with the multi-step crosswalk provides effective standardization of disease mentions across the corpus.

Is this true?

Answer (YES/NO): YES